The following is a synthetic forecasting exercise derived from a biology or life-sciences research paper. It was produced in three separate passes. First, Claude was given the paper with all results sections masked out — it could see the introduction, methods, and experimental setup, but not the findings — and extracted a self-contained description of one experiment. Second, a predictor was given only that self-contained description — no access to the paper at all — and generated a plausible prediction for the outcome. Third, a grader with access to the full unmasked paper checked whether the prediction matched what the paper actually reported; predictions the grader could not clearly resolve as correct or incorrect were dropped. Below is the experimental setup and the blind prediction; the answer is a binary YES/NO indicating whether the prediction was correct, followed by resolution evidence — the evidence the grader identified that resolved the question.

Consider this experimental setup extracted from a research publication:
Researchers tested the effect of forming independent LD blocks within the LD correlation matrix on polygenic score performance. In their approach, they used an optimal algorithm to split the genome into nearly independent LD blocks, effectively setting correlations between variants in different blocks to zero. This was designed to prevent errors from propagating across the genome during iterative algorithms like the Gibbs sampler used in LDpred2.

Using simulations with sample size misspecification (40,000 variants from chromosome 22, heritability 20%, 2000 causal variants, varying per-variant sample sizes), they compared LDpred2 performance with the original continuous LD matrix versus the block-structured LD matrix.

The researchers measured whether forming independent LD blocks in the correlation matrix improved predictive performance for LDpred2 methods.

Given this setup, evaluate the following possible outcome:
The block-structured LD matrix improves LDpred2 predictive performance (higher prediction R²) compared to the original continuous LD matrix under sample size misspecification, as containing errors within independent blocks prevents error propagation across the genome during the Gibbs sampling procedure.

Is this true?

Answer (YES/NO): YES